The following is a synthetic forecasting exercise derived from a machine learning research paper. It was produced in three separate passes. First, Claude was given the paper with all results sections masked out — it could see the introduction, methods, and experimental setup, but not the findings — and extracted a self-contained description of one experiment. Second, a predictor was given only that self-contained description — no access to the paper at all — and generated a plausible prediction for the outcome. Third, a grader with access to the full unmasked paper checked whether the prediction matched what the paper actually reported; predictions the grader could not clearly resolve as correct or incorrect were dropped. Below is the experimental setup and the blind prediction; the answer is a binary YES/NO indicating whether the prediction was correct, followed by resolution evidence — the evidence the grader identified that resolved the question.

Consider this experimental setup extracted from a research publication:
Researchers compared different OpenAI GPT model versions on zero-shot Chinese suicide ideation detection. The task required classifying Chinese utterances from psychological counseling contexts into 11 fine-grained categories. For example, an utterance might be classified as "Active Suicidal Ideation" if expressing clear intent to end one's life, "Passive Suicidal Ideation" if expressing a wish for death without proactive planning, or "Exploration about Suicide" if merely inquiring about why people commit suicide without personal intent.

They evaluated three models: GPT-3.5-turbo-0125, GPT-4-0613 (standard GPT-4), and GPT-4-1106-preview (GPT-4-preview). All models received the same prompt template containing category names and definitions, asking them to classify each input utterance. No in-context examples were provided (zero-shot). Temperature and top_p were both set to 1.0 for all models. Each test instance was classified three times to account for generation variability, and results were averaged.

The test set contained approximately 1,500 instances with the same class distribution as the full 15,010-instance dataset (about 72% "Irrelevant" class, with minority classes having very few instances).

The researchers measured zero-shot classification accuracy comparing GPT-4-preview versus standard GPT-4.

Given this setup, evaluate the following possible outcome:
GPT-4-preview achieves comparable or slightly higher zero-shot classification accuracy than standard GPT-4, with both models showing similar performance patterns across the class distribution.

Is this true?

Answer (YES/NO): NO